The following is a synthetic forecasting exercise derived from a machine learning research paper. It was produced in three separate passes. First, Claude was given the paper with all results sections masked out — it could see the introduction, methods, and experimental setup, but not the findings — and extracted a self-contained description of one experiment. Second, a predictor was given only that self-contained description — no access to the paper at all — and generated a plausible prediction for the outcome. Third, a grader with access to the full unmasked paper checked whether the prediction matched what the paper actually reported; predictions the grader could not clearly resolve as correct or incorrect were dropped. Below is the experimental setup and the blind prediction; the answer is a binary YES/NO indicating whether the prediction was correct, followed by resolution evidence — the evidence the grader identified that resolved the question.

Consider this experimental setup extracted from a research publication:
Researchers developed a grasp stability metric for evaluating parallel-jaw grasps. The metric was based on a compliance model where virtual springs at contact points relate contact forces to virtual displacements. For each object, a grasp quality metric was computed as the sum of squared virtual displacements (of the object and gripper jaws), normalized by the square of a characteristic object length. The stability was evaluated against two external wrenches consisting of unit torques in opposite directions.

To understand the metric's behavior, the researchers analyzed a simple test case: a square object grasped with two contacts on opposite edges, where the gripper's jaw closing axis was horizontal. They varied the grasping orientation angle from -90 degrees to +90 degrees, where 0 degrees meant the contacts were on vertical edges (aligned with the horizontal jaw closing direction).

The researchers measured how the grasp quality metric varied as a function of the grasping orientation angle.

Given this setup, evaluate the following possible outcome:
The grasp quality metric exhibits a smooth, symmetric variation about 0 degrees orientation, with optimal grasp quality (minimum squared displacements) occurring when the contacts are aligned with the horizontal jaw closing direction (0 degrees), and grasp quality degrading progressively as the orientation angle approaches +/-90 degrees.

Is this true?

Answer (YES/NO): YES